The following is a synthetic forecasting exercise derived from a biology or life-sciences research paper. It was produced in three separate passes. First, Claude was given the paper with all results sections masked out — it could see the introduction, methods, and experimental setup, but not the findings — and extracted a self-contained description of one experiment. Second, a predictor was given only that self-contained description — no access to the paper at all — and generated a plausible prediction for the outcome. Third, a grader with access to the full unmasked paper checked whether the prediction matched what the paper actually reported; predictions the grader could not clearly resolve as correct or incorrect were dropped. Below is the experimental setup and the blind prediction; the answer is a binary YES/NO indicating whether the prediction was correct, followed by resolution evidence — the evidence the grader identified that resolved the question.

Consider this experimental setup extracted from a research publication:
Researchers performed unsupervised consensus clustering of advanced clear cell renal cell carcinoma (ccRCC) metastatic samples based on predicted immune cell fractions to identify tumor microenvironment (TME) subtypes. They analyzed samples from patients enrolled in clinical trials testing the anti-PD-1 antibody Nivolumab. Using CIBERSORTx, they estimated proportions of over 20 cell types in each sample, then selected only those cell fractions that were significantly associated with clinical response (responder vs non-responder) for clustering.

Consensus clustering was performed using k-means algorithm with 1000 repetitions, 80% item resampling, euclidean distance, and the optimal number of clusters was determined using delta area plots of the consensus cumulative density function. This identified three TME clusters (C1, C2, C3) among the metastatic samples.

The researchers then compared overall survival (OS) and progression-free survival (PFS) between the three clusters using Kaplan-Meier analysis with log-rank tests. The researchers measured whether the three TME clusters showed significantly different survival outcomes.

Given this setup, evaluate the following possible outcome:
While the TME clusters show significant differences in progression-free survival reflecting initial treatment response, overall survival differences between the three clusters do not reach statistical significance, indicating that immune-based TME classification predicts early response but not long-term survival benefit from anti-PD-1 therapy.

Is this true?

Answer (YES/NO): NO